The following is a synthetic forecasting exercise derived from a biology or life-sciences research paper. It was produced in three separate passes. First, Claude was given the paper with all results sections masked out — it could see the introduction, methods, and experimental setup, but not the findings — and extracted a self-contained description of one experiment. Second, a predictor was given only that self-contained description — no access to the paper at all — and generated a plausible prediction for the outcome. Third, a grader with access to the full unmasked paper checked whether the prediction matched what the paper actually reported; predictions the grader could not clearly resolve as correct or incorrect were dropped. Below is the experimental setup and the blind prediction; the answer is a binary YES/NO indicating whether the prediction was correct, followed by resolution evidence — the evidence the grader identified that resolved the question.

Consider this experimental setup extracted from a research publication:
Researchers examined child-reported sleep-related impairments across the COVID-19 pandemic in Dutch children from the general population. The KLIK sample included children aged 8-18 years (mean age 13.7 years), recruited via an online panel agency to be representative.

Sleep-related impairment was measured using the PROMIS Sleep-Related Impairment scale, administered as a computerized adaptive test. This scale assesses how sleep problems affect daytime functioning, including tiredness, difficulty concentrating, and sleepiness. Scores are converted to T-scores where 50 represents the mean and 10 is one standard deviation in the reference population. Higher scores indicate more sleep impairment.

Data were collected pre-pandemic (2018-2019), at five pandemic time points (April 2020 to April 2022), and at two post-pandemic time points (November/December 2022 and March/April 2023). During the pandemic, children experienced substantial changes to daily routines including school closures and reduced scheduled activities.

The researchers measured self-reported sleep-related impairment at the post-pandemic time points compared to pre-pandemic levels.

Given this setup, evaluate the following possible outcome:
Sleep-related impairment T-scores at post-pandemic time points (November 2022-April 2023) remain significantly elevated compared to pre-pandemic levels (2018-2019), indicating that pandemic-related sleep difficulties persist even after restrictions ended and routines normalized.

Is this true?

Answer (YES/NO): YES